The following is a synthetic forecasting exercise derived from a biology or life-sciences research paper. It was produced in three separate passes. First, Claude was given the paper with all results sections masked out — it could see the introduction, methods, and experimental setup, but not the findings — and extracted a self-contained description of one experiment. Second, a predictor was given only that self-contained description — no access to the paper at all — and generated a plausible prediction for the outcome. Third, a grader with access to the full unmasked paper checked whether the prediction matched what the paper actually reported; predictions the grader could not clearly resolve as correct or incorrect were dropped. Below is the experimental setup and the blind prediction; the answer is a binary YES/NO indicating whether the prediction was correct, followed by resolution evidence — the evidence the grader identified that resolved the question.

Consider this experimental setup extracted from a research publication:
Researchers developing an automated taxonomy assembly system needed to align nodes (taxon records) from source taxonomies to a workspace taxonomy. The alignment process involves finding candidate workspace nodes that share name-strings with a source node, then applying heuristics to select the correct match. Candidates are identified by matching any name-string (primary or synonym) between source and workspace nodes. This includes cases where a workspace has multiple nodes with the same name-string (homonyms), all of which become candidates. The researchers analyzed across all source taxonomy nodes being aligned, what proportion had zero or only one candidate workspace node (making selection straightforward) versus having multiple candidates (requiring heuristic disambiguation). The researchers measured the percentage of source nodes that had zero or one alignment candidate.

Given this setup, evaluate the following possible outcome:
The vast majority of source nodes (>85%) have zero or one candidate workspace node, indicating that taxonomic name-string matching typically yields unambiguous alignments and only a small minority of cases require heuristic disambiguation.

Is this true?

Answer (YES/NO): YES